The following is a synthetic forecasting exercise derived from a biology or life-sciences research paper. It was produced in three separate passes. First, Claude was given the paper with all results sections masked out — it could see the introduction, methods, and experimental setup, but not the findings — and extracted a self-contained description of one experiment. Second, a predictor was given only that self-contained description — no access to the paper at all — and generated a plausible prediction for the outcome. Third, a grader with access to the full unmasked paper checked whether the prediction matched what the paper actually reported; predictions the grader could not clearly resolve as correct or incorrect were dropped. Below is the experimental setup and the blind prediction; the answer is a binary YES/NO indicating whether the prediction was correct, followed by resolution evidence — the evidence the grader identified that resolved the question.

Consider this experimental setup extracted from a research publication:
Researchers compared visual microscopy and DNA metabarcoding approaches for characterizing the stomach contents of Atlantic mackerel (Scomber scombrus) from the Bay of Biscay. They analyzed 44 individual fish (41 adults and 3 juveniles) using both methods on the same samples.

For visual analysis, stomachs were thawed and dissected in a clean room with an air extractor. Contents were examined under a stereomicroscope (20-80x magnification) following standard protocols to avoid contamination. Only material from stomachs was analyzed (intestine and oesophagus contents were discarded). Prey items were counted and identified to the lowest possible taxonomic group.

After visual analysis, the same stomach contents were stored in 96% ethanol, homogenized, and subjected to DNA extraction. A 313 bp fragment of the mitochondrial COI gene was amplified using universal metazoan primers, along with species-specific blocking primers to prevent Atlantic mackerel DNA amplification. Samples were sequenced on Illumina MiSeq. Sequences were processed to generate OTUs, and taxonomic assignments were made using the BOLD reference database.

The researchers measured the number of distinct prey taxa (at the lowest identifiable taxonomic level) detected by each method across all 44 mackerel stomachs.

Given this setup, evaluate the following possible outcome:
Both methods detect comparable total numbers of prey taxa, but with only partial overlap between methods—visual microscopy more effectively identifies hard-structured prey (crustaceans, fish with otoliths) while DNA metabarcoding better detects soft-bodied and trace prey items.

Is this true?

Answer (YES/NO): NO